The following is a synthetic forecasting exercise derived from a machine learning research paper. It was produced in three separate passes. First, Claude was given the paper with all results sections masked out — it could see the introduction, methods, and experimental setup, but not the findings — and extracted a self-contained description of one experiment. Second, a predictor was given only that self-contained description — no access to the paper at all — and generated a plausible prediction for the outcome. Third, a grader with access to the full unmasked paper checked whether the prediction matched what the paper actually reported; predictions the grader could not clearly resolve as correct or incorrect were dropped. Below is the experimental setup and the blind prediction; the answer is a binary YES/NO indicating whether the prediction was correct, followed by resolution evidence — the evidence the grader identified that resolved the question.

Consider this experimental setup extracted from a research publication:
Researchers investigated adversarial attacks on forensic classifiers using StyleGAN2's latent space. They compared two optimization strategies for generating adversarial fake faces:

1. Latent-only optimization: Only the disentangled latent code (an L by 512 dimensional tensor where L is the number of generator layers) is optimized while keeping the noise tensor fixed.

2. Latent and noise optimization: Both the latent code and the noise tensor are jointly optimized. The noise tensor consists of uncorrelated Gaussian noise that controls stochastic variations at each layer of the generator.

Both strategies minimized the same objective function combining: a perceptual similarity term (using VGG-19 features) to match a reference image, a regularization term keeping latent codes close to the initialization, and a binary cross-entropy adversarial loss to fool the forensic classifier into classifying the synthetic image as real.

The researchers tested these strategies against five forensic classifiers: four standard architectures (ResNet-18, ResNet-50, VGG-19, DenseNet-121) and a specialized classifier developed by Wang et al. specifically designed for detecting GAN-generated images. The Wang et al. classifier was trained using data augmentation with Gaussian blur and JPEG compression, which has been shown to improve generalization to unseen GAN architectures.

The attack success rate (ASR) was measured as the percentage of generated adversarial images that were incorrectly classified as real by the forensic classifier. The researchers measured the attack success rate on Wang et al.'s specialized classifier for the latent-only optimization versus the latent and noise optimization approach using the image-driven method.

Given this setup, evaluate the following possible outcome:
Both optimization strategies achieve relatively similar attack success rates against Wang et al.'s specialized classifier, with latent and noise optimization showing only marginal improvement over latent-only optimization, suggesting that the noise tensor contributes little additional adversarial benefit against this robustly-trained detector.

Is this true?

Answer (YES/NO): NO